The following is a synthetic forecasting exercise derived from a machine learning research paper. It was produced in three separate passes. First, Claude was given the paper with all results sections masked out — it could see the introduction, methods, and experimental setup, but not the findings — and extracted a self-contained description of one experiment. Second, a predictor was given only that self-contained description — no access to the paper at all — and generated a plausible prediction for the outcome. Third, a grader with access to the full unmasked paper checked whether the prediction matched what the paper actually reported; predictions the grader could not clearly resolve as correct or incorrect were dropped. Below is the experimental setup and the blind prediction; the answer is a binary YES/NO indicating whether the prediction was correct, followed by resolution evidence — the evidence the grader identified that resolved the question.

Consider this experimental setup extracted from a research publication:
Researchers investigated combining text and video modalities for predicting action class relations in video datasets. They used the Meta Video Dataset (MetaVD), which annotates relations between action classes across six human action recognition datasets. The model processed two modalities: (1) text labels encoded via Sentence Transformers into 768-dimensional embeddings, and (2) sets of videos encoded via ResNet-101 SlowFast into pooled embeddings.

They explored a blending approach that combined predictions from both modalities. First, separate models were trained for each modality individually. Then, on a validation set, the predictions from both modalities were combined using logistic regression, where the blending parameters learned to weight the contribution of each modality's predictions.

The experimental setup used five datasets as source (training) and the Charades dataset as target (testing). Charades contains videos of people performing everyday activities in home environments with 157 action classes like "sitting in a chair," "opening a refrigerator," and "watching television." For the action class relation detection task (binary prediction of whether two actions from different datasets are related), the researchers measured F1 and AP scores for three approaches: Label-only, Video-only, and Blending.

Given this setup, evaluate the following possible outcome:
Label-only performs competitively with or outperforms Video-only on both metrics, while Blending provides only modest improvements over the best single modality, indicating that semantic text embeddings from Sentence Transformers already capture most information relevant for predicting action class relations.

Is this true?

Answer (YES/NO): NO